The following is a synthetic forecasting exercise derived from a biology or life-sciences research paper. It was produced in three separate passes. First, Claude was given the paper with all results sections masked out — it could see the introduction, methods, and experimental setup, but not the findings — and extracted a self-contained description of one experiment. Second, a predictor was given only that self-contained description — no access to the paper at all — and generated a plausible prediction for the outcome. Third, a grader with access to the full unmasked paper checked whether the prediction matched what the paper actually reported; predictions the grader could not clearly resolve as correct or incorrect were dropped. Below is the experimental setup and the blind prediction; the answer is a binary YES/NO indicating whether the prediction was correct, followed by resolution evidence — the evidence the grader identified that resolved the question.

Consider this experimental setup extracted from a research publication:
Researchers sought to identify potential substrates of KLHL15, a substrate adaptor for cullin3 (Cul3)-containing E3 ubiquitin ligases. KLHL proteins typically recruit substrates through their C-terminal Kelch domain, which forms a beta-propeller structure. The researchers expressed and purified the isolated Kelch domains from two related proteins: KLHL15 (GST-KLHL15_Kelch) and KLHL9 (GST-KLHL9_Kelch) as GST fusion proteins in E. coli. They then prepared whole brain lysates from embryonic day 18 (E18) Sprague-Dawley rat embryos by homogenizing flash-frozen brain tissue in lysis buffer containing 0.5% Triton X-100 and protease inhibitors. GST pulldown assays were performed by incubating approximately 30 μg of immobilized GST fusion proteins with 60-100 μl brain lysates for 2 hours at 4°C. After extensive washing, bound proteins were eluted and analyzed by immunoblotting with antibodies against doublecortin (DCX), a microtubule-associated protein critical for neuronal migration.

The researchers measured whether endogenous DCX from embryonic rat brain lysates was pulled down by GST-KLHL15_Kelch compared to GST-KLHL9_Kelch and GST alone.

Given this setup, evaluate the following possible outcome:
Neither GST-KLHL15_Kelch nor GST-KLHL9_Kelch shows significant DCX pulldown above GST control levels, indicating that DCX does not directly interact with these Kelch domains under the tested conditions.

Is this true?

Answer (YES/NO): NO